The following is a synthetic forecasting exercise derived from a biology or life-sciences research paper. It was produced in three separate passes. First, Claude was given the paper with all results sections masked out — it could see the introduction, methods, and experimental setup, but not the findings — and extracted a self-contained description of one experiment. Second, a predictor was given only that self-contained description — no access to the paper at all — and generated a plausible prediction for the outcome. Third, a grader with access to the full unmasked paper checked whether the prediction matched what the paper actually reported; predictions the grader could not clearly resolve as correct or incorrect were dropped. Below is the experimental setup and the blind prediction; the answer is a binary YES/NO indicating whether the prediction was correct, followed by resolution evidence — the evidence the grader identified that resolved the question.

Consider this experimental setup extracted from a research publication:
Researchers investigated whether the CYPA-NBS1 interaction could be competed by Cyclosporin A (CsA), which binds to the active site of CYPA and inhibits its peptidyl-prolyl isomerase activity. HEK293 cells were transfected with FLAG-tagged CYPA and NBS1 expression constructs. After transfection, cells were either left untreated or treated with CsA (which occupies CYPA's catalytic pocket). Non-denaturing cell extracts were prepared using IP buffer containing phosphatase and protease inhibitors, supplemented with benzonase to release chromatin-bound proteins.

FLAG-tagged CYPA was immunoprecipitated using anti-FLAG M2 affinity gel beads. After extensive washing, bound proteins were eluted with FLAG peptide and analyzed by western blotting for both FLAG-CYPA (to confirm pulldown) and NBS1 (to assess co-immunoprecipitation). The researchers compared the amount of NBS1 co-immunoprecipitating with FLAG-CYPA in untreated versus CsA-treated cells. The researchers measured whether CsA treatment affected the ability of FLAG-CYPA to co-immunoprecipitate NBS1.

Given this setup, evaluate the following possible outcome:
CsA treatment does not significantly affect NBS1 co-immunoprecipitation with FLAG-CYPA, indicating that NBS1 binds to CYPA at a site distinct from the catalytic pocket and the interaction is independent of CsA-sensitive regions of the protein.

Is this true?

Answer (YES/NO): NO